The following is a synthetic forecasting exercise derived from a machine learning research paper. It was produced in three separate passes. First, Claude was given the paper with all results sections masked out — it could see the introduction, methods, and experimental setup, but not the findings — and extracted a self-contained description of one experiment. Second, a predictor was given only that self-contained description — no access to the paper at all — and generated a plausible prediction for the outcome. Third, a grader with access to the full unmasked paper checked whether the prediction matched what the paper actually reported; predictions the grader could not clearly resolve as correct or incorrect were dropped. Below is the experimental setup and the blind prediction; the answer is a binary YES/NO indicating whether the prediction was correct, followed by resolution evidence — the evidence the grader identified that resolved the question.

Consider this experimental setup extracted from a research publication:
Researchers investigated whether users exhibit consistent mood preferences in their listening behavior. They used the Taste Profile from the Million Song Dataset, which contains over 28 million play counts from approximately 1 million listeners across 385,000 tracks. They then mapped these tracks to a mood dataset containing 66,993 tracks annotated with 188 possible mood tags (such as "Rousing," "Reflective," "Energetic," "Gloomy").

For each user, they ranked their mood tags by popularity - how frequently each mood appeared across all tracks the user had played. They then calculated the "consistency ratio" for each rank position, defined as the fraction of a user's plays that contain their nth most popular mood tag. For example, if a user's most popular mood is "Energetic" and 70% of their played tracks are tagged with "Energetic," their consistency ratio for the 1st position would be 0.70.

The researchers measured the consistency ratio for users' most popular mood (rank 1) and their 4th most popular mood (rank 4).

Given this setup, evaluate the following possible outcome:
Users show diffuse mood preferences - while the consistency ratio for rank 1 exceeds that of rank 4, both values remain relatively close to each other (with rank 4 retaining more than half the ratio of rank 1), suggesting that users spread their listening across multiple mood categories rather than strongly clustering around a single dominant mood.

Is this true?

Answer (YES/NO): NO